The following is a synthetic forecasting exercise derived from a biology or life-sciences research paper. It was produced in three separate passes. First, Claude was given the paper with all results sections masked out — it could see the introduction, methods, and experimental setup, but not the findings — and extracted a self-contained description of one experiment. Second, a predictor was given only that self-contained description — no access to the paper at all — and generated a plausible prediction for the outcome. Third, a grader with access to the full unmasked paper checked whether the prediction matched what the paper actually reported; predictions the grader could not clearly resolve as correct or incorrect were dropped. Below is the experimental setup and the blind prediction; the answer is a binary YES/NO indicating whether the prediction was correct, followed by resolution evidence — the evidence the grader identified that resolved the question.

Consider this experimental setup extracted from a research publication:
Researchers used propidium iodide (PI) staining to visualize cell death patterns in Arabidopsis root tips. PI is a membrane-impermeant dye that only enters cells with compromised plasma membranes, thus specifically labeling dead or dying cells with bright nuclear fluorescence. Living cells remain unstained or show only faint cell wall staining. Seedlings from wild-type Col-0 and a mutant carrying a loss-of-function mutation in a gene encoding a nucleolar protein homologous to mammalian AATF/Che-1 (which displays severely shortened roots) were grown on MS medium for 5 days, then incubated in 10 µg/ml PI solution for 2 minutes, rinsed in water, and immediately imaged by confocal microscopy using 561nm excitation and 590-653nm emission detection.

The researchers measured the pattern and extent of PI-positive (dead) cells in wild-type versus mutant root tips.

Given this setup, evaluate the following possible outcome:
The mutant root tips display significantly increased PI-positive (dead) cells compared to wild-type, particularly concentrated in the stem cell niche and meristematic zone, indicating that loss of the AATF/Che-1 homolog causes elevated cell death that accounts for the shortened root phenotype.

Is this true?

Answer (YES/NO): YES